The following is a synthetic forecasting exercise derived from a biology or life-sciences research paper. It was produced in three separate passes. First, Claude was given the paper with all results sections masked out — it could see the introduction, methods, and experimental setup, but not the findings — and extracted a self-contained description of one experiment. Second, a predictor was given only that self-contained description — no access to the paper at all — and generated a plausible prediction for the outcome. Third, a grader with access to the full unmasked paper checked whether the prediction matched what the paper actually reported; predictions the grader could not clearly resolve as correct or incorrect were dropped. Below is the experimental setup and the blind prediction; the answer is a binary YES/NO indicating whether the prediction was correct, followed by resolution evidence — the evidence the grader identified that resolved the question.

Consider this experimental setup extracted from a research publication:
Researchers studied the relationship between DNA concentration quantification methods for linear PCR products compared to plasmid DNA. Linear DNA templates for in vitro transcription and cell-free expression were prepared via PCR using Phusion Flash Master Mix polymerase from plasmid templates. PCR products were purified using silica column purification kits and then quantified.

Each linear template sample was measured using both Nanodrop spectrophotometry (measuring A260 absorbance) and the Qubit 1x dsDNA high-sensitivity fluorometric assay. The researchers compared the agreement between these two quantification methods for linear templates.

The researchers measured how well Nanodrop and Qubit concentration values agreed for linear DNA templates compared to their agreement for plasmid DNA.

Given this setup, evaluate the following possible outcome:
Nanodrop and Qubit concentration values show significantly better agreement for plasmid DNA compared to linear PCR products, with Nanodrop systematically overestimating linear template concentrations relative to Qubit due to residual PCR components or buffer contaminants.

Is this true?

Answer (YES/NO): NO